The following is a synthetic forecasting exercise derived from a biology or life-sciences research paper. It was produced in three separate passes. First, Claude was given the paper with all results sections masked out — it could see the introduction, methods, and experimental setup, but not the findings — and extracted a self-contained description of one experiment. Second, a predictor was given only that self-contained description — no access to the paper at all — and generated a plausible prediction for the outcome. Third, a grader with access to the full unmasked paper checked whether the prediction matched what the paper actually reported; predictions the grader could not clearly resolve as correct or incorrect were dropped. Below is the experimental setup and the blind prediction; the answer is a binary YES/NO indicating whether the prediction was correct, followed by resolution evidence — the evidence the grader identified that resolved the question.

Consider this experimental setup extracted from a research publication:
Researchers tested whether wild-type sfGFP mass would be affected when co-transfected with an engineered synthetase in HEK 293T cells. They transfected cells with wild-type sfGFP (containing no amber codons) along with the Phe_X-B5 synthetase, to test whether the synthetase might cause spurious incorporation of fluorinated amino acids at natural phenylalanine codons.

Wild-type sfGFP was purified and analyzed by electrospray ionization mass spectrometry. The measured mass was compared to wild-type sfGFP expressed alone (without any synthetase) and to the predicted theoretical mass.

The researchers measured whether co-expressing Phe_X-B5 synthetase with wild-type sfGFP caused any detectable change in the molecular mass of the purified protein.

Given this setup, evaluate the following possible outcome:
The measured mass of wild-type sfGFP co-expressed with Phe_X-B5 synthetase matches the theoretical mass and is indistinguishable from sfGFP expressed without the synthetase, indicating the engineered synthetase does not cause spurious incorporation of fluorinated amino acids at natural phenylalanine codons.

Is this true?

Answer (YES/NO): YES